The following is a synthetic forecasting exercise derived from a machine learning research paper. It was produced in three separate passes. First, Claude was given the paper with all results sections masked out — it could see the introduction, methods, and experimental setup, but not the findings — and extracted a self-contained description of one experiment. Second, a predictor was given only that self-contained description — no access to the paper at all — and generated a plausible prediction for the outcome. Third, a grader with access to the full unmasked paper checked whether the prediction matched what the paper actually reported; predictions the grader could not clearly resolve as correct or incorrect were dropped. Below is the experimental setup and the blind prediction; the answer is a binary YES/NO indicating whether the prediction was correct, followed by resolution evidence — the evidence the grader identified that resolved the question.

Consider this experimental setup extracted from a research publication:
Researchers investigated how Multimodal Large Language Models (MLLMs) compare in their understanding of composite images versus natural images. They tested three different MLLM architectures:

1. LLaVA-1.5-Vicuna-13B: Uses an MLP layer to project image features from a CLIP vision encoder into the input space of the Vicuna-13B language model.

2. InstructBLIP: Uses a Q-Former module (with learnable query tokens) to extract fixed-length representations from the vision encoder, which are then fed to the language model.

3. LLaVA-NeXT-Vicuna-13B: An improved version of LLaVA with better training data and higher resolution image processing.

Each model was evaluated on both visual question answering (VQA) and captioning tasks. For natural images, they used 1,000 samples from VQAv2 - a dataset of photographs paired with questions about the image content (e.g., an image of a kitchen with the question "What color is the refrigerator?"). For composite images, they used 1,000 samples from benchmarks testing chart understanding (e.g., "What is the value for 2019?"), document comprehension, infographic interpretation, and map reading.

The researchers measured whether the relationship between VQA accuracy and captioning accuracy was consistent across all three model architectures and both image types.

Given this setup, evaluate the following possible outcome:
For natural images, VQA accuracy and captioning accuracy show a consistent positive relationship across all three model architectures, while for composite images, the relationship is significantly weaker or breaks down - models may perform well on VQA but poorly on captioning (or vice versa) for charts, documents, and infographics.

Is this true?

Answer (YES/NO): NO